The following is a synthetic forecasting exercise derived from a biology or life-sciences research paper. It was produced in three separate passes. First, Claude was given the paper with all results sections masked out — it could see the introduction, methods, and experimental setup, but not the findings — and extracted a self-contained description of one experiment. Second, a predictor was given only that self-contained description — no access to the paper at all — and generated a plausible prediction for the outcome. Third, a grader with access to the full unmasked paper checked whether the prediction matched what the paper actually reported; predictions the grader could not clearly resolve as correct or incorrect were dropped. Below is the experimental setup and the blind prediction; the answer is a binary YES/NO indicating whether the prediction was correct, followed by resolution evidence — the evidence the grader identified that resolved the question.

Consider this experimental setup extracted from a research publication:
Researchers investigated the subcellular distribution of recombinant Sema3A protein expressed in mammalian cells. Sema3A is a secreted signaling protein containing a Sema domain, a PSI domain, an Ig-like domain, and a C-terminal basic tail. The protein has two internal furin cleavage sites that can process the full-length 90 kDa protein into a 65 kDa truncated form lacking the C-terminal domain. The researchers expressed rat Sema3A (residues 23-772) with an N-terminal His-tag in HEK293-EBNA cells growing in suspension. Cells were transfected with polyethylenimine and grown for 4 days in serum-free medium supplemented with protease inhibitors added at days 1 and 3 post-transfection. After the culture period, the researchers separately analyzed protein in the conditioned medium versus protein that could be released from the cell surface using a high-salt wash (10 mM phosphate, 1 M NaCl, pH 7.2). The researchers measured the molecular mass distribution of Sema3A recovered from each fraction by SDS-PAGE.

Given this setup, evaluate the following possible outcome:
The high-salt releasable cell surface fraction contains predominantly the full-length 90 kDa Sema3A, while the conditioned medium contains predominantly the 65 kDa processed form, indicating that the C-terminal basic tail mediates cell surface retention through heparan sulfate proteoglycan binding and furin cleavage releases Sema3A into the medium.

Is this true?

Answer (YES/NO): YES